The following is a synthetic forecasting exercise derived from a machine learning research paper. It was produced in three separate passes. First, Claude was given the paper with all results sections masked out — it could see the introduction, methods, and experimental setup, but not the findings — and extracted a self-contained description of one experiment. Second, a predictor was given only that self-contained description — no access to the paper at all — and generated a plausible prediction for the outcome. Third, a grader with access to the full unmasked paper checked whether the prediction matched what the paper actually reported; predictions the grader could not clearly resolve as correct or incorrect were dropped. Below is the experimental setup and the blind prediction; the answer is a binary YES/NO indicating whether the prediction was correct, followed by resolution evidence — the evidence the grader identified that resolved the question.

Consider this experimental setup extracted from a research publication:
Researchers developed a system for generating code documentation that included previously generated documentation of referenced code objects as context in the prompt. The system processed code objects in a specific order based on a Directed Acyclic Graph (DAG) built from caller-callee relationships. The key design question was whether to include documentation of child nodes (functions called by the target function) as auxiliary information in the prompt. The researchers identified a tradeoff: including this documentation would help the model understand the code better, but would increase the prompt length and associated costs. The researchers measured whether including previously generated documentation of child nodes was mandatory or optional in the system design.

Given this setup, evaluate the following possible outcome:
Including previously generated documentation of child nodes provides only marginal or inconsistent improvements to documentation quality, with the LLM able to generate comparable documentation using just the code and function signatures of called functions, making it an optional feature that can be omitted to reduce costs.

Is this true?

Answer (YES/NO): NO